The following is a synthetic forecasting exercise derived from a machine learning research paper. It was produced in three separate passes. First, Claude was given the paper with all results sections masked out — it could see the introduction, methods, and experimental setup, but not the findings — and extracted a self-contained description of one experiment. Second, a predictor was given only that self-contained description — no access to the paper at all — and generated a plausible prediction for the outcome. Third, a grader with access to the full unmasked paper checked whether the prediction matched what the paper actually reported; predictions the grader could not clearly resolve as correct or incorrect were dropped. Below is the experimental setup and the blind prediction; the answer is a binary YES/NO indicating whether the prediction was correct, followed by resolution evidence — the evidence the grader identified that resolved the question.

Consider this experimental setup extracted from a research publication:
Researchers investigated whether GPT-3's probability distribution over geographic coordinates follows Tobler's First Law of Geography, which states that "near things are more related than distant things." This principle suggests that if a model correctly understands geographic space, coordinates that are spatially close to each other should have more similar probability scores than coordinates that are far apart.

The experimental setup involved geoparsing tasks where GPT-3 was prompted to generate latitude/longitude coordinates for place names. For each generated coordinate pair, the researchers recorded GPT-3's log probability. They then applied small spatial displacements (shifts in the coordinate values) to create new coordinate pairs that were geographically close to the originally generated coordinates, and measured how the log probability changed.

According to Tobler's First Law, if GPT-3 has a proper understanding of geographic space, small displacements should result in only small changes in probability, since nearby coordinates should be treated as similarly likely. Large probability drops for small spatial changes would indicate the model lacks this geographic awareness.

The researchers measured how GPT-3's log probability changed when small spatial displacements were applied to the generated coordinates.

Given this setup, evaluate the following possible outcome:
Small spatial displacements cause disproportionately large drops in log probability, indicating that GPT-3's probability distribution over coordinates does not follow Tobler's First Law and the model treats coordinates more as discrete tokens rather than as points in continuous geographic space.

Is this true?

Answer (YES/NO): YES